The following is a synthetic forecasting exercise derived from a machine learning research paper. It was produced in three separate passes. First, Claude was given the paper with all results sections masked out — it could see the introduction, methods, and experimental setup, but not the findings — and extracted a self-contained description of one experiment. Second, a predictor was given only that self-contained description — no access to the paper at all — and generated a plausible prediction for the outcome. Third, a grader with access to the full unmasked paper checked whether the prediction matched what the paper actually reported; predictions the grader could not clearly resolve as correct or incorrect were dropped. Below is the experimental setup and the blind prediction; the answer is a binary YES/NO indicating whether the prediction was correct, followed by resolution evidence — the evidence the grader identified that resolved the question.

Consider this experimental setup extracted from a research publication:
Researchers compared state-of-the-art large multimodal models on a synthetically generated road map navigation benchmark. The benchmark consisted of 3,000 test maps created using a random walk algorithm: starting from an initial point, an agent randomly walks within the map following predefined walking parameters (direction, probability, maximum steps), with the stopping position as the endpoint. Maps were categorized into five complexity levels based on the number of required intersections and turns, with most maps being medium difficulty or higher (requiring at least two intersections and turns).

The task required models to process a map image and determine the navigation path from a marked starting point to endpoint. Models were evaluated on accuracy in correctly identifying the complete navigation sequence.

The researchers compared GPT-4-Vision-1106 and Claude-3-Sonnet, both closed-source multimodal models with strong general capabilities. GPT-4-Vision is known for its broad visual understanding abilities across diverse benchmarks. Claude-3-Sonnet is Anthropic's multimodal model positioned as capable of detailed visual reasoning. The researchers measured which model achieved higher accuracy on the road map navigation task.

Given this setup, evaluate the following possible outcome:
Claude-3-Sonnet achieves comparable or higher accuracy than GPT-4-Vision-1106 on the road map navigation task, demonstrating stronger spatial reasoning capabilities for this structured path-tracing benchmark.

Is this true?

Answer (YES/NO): YES